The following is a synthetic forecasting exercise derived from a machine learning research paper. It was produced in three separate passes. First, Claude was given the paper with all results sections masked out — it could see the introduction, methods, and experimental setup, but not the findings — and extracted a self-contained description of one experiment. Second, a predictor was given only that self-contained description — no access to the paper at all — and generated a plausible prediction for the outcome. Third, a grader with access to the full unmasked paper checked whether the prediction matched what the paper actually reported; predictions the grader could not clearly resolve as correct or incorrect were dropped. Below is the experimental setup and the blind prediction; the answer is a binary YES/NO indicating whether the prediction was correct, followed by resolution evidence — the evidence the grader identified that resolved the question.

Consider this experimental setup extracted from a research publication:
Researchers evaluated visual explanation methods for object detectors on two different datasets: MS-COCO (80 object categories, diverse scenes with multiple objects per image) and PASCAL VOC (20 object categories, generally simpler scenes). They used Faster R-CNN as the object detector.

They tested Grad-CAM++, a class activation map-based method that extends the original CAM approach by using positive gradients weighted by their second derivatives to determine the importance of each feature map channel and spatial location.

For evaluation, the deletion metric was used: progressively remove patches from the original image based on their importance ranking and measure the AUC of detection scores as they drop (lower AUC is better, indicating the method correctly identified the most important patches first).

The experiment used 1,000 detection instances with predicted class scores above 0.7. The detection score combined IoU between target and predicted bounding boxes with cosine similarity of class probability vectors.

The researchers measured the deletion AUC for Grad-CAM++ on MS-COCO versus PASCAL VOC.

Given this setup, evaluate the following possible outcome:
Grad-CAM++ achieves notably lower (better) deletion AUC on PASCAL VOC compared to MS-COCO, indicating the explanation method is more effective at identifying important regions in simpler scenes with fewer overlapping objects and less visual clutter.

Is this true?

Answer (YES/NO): NO